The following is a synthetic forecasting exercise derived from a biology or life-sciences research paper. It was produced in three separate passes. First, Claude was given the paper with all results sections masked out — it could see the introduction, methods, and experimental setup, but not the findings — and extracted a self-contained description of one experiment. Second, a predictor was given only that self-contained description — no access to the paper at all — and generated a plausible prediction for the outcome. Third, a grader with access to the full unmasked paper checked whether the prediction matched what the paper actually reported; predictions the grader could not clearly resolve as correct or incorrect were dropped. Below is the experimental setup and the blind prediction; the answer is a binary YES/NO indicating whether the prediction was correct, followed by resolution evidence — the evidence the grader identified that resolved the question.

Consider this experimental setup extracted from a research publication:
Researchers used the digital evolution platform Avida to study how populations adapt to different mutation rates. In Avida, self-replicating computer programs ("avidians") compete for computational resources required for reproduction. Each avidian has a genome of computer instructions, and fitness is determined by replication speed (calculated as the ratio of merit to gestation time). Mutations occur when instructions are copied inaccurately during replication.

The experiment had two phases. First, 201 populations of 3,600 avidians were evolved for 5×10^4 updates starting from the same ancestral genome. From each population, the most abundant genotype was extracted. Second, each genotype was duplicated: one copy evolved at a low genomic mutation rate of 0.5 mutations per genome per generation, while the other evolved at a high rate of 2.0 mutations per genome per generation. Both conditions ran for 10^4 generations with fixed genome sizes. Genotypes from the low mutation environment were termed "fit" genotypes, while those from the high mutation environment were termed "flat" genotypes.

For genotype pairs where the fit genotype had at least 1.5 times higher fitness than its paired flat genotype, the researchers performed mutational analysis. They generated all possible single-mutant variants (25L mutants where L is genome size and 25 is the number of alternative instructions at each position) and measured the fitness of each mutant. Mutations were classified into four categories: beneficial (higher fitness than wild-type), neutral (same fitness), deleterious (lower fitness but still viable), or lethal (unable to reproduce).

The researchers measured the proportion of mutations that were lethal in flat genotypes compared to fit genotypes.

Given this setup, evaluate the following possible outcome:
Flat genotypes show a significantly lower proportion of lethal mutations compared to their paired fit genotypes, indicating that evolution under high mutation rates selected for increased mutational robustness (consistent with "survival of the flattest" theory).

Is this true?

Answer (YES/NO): NO